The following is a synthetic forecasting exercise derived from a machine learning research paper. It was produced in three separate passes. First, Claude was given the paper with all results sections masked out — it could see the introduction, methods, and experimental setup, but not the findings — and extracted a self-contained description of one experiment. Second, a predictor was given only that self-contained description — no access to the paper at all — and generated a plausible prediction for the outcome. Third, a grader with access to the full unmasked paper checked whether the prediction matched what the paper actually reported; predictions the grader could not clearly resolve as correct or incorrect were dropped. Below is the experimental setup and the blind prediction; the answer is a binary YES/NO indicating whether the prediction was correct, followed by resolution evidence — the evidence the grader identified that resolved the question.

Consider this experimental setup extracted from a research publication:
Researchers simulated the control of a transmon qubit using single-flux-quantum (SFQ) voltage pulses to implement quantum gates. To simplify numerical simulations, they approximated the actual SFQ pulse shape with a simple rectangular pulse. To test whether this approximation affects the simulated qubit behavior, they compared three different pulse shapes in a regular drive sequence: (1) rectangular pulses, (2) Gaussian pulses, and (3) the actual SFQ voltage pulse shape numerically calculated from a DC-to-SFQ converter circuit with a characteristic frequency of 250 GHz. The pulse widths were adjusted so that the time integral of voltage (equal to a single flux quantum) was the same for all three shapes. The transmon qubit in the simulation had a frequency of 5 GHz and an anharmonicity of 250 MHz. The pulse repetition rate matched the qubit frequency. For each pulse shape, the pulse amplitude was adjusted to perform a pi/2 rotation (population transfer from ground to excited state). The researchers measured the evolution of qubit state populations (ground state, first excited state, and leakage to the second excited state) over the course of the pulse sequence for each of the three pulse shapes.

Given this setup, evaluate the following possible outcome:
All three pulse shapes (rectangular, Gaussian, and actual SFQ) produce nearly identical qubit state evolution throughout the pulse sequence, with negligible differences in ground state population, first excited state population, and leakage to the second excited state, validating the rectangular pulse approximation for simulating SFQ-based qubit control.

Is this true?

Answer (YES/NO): YES